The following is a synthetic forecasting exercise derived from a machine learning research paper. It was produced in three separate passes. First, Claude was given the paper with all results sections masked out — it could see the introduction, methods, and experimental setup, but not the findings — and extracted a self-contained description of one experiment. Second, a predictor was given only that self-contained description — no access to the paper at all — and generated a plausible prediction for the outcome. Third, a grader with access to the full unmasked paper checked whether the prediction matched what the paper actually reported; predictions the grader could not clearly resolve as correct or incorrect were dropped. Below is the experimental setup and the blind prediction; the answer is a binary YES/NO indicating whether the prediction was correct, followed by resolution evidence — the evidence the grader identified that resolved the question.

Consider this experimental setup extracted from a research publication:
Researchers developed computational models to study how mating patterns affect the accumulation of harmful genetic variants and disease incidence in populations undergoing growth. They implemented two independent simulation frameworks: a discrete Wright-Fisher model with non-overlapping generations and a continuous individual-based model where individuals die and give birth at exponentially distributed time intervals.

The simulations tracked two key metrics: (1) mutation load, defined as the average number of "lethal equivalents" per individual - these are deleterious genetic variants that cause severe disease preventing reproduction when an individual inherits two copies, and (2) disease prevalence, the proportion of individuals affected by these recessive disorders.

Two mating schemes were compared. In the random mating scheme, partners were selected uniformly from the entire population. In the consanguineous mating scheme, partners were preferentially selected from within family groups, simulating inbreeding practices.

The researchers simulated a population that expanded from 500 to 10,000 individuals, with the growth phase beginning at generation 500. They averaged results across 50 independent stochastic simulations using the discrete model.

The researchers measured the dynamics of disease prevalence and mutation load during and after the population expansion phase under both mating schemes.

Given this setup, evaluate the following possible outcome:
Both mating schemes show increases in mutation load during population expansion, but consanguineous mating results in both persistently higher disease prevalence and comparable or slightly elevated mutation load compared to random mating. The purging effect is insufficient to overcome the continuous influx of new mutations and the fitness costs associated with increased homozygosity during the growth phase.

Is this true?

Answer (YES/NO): NO